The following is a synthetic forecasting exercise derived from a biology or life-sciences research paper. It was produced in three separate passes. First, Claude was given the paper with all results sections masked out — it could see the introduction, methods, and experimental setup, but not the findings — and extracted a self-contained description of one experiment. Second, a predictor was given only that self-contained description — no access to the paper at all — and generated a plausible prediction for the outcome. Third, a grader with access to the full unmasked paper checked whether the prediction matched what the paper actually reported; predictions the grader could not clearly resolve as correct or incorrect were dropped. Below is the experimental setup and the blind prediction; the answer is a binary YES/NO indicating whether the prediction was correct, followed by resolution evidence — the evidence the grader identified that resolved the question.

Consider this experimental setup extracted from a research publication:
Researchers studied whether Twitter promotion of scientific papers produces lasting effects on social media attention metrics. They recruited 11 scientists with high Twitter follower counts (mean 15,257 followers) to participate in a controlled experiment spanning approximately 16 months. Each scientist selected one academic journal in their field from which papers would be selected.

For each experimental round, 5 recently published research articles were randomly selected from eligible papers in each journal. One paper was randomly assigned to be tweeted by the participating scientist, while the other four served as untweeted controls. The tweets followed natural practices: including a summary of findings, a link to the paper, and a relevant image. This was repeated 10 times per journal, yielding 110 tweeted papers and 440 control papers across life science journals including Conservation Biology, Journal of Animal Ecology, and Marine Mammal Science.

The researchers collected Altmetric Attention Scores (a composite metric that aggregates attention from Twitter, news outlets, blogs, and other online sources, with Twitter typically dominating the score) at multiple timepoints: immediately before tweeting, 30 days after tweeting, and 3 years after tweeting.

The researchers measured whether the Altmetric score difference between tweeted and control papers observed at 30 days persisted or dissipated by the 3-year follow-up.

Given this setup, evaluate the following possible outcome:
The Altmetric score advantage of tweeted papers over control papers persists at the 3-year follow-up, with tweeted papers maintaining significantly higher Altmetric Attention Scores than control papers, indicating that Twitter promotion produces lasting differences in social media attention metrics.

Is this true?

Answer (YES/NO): YES